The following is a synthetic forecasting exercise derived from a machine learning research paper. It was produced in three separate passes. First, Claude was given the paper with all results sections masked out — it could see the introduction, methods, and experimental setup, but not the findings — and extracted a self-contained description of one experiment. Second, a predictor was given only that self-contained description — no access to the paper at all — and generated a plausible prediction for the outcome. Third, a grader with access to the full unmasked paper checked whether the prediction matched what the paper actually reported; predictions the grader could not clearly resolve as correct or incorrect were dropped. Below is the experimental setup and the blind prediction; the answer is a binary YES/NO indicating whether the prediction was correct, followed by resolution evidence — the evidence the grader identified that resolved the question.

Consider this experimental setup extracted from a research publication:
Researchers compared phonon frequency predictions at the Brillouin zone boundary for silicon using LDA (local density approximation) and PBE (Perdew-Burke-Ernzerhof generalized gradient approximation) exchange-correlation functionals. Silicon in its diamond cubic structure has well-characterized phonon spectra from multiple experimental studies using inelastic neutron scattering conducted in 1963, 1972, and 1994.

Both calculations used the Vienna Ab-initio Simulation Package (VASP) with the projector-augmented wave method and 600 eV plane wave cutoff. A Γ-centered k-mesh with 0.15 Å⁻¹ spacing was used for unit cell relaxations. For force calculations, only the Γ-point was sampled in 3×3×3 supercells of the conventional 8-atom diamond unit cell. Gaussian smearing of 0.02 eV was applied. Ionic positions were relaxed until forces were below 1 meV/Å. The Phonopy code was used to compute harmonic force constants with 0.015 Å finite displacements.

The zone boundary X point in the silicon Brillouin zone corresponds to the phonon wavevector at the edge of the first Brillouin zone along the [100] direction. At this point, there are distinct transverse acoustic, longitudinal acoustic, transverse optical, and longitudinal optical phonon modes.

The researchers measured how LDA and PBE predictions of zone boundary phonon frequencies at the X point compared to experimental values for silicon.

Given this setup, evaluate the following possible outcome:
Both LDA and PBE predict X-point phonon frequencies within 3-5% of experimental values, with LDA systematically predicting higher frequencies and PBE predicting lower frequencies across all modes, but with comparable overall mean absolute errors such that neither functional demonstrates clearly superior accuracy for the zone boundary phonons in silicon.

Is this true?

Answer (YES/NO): NO